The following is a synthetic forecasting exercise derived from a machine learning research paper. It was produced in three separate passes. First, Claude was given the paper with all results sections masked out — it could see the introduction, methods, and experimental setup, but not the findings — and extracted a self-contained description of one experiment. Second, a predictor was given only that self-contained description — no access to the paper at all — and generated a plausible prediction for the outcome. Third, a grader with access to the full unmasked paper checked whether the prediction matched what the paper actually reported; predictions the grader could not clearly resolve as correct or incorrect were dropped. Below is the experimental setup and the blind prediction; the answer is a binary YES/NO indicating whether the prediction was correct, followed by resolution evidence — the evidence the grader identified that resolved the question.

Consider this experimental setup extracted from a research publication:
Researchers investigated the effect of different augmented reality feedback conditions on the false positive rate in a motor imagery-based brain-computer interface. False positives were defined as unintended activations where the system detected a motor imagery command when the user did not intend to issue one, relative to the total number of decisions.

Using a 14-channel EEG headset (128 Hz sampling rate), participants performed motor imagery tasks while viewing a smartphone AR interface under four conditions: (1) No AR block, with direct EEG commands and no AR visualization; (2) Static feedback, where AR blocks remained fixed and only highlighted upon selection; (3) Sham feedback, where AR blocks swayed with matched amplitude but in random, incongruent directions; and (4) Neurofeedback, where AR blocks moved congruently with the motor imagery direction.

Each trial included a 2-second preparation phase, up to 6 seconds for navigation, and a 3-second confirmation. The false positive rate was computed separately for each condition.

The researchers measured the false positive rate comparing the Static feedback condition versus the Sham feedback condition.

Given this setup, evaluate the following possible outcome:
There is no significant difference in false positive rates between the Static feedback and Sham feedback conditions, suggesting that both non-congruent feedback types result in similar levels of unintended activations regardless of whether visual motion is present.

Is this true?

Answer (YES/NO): NO